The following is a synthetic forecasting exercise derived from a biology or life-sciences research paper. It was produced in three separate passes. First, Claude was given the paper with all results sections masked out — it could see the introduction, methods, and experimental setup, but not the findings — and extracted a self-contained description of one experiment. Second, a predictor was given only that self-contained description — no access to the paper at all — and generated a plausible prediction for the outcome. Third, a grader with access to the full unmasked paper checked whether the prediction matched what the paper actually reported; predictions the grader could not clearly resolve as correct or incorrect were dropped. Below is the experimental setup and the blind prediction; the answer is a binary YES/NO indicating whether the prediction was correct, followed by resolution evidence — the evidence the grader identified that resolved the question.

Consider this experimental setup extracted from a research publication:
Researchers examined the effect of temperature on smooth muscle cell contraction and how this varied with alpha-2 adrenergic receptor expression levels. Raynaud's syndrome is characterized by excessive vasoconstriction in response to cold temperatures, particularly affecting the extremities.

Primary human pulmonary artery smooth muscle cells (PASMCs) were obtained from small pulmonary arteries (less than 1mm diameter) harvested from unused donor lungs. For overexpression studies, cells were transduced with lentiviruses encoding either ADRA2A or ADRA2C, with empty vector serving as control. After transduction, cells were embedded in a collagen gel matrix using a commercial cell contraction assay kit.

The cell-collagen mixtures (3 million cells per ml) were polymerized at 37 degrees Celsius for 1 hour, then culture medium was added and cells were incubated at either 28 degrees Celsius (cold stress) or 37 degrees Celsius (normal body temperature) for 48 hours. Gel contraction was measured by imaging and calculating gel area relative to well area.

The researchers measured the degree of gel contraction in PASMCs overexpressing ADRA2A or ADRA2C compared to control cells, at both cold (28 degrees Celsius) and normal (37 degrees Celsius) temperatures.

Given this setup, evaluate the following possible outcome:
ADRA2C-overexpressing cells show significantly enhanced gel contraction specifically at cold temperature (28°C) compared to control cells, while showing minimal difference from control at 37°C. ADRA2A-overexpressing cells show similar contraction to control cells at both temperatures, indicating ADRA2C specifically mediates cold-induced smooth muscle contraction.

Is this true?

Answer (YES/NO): NO